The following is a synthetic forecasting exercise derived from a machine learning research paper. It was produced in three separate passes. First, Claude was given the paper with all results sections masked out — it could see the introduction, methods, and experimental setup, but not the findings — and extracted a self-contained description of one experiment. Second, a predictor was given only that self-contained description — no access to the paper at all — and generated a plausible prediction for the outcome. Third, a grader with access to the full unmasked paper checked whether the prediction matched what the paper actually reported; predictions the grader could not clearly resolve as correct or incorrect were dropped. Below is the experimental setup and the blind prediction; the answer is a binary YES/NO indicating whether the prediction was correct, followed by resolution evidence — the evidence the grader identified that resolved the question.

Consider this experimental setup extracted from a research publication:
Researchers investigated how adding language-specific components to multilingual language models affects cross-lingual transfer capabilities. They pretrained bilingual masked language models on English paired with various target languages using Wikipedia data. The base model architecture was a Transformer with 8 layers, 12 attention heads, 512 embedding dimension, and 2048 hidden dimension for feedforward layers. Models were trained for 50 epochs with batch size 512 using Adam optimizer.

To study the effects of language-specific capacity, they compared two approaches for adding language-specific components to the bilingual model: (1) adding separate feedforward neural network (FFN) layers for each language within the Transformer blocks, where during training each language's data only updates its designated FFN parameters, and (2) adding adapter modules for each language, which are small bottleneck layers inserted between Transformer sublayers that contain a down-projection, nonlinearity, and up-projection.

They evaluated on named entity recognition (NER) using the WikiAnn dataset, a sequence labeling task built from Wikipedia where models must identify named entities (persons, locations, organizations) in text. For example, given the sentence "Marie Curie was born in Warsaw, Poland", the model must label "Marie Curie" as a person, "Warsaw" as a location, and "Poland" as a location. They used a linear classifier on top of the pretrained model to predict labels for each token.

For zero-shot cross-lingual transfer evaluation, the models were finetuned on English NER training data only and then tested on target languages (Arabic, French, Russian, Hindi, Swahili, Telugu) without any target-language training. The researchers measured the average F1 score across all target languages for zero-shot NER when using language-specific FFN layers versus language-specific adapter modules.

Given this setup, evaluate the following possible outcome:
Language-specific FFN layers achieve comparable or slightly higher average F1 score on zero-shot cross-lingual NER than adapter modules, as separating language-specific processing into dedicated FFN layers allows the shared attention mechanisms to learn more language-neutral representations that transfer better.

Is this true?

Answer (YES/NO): NO